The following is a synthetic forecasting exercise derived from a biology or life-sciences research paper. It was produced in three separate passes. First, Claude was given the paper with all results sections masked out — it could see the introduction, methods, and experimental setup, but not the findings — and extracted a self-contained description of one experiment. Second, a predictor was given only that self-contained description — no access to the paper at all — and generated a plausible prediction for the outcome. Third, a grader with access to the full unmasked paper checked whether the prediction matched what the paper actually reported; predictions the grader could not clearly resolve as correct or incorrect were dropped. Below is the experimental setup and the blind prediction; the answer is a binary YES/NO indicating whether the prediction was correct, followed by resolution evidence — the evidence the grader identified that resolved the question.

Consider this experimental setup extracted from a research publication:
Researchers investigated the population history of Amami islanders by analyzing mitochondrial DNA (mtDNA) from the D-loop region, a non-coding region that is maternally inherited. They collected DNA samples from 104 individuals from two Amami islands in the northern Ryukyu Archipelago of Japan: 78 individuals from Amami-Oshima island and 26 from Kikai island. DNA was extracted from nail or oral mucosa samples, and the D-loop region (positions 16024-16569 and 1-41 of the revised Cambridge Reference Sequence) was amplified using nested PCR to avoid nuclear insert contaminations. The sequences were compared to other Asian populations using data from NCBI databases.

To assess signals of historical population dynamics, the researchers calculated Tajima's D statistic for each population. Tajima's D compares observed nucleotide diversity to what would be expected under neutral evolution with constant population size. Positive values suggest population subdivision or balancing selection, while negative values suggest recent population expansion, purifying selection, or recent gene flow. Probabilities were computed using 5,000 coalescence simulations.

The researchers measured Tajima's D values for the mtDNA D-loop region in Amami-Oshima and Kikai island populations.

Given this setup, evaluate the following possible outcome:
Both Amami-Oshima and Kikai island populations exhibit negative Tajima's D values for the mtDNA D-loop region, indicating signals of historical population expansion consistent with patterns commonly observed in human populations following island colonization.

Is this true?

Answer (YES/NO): YES